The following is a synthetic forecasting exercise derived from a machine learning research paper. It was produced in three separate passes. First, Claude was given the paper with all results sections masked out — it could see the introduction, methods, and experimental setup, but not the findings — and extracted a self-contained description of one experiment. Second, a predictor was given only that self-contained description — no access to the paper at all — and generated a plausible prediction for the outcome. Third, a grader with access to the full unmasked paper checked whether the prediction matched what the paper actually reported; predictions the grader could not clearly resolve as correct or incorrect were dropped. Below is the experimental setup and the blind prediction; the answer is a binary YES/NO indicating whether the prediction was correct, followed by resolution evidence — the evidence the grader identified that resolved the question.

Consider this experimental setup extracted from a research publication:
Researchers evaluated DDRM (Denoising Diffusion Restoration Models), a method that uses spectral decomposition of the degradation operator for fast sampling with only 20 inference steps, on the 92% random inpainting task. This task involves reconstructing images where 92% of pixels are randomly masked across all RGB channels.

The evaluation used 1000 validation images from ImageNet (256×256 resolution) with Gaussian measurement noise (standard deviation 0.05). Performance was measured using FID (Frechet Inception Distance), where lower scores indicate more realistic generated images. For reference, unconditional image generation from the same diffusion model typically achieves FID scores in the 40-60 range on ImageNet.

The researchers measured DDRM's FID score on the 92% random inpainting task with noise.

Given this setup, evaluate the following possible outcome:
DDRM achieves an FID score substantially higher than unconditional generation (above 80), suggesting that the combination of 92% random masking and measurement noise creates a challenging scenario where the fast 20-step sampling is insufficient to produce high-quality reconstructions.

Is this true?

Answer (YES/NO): YES